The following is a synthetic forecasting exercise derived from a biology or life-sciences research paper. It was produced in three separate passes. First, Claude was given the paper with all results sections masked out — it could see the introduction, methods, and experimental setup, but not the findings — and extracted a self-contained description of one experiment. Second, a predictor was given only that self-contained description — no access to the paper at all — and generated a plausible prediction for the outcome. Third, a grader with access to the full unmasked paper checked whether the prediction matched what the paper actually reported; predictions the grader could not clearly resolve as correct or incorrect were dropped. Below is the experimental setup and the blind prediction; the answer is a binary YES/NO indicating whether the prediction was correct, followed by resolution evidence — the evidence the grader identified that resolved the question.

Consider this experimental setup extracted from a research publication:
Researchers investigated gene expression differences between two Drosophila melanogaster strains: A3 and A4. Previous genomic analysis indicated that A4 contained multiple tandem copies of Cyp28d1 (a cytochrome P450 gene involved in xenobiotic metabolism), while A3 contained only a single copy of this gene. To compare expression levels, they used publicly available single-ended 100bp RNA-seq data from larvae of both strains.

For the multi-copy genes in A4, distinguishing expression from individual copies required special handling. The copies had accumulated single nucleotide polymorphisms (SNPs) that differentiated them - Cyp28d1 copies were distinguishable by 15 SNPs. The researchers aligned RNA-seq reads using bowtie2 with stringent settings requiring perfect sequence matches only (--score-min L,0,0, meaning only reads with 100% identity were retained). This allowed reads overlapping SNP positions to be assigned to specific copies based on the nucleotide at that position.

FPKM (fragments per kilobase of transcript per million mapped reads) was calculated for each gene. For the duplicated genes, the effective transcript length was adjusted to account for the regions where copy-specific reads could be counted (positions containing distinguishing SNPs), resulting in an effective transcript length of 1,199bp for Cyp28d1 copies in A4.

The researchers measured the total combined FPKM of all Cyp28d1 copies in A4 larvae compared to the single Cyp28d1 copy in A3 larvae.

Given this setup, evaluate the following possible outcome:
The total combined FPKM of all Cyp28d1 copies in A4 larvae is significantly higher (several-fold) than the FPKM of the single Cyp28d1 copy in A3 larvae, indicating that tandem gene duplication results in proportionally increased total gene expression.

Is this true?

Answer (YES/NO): NO